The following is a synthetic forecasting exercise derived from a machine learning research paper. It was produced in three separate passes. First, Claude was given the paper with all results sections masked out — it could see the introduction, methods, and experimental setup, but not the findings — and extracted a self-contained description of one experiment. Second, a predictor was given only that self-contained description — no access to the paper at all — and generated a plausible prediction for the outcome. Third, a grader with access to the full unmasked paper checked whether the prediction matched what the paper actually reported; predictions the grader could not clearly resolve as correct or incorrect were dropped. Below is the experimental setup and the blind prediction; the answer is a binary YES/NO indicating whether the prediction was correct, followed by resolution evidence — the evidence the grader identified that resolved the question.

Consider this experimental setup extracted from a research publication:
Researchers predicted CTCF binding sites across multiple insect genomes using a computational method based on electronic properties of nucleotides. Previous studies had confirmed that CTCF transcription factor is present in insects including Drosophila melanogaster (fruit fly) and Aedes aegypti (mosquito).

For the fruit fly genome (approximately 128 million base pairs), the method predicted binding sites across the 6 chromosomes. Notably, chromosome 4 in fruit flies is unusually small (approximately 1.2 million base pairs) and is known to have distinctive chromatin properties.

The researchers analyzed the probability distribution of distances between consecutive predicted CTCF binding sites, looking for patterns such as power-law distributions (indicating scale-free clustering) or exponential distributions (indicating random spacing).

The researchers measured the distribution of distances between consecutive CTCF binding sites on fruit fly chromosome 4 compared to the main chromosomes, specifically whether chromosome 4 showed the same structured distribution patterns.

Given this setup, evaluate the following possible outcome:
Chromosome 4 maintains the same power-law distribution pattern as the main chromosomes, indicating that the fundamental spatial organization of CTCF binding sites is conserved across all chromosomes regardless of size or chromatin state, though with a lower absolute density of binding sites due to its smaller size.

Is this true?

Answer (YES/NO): NO